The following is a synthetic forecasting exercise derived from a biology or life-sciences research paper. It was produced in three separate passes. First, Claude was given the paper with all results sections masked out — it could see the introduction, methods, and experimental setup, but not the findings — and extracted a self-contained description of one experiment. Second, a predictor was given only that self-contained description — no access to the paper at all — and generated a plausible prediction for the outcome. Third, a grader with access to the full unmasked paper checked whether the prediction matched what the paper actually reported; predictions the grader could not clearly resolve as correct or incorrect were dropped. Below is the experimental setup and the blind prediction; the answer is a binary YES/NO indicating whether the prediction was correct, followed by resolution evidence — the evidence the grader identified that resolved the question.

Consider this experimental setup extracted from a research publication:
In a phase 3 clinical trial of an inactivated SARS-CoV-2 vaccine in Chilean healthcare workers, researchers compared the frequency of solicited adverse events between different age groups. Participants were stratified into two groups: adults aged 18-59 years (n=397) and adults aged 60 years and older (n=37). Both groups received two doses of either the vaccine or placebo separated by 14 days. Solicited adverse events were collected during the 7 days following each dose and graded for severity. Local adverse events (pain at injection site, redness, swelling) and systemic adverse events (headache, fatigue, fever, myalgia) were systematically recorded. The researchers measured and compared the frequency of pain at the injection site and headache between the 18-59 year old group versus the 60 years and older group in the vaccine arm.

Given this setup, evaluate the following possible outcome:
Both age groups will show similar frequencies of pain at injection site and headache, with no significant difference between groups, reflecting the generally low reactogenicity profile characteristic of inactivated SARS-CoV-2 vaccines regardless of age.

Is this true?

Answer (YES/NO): NO